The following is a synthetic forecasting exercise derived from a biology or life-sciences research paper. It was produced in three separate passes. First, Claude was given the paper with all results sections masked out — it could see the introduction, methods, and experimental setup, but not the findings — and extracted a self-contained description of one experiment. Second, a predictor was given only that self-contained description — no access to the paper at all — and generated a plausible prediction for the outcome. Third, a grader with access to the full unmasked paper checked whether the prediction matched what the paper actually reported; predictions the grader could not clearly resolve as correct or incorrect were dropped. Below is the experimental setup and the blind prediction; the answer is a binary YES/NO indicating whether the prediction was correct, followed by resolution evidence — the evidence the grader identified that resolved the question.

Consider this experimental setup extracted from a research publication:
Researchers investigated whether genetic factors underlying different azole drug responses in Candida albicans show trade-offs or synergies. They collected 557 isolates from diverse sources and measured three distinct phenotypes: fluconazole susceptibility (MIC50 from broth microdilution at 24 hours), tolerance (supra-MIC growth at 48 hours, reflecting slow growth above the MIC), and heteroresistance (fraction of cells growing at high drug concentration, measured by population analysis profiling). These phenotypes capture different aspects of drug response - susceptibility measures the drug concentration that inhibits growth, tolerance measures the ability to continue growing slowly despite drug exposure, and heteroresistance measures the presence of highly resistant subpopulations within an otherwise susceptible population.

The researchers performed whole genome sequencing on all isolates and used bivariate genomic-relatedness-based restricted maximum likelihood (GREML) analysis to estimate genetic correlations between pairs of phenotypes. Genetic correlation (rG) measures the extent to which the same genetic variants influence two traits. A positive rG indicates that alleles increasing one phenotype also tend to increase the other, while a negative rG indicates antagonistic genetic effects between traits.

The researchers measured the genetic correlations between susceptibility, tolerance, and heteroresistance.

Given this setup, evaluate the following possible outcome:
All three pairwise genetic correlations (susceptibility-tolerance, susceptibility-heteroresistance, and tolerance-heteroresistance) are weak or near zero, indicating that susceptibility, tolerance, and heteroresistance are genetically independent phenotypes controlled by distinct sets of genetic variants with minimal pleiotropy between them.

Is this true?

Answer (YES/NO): NO